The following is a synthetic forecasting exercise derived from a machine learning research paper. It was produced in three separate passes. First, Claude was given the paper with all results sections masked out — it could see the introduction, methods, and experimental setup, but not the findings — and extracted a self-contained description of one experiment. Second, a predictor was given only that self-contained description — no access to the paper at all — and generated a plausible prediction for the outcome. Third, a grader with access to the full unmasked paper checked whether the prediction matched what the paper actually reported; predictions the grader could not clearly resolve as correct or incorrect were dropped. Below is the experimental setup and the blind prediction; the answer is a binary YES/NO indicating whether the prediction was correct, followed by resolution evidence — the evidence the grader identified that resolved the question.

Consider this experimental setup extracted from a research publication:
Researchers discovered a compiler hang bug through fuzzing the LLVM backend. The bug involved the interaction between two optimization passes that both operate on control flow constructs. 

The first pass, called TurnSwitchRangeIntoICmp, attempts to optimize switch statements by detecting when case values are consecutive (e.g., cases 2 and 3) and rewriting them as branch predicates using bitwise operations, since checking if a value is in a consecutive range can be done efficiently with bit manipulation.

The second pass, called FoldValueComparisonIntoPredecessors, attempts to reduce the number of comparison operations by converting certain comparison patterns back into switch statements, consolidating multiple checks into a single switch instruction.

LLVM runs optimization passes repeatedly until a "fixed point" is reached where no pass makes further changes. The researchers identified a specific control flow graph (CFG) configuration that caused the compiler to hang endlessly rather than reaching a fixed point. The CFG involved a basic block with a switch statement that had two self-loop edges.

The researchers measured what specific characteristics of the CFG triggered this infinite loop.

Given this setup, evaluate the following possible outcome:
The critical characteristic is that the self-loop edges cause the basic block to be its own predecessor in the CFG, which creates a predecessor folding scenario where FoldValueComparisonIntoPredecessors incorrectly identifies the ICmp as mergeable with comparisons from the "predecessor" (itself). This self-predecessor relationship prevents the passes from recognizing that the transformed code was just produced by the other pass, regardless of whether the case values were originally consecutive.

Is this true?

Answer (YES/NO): NO